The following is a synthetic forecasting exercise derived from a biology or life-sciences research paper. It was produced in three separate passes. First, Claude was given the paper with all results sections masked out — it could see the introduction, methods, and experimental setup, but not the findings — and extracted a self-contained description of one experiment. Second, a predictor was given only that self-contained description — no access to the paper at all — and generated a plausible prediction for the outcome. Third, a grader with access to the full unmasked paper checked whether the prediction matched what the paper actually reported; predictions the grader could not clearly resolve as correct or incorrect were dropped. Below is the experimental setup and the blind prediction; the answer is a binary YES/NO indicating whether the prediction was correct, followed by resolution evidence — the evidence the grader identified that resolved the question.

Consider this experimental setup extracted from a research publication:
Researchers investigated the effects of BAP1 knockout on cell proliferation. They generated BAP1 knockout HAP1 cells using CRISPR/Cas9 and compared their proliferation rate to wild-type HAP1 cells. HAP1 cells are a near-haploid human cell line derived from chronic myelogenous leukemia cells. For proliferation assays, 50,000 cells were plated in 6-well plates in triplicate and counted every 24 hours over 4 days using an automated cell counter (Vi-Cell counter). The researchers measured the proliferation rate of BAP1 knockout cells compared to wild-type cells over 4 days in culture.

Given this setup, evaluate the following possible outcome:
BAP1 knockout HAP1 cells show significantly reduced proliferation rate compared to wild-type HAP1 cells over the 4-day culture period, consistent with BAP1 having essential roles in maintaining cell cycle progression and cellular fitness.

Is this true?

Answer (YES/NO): NO